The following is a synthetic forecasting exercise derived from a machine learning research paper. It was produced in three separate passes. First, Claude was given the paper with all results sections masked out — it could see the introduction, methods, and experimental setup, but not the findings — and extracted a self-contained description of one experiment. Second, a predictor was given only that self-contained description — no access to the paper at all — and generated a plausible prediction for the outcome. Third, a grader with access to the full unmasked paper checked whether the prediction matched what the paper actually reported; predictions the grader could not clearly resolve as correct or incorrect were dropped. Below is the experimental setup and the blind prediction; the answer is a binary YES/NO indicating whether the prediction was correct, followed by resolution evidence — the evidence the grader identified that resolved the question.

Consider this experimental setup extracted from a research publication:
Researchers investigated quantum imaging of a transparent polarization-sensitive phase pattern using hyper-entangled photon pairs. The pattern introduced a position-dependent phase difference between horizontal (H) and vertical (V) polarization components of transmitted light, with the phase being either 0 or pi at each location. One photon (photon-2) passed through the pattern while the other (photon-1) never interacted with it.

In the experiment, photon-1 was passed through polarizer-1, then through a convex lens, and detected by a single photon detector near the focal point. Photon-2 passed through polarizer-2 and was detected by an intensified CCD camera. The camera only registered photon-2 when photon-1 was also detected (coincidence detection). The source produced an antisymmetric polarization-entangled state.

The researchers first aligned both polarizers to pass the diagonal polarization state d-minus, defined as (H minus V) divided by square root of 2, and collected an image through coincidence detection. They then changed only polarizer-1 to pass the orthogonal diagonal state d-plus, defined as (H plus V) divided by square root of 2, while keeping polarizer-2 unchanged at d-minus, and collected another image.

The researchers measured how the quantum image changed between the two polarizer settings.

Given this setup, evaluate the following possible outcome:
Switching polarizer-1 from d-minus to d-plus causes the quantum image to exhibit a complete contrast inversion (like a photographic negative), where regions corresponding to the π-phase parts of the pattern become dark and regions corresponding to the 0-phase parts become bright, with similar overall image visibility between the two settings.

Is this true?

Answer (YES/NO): YES